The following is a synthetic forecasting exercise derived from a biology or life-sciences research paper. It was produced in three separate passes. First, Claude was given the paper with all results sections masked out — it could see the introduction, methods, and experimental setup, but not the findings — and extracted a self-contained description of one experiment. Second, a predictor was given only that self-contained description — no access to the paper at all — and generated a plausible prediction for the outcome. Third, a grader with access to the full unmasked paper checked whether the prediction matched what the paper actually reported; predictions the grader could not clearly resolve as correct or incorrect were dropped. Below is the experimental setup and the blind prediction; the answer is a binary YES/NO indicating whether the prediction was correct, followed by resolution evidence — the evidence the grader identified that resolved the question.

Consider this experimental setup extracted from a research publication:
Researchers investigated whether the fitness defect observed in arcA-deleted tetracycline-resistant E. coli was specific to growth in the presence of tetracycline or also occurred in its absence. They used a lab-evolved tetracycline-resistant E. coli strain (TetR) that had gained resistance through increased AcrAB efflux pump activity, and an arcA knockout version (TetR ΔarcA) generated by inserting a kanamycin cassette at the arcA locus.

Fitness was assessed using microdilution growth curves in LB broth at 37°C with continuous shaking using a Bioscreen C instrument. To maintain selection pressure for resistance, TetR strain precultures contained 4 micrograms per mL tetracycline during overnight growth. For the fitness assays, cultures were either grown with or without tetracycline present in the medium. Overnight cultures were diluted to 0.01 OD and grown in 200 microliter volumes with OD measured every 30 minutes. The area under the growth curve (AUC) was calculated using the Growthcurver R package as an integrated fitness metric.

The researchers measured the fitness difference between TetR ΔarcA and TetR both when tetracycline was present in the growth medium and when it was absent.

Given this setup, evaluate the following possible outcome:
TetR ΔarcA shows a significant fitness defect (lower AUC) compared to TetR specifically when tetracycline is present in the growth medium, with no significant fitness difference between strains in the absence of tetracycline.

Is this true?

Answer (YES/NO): NO